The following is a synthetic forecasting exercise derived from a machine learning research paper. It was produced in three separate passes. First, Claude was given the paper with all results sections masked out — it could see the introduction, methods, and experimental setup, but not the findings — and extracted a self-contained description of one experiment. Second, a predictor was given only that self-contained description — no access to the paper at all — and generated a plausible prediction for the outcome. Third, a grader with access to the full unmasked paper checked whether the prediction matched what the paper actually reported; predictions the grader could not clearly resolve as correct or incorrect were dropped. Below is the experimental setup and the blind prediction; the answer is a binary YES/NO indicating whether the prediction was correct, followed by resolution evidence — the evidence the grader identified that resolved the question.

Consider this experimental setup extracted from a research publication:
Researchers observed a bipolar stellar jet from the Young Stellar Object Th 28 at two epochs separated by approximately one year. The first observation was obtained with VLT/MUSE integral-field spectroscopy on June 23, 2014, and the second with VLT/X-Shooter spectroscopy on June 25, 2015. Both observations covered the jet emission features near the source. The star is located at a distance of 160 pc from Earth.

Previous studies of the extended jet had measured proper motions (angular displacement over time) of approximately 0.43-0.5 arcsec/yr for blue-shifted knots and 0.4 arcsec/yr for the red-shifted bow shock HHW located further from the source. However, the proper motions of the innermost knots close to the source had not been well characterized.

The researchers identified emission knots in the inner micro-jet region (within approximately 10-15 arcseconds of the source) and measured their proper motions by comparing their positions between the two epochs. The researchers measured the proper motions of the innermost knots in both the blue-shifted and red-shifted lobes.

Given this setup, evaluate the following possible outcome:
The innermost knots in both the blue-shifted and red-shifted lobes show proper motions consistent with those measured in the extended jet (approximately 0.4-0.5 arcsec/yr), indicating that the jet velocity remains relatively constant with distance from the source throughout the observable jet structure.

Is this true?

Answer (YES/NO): YES